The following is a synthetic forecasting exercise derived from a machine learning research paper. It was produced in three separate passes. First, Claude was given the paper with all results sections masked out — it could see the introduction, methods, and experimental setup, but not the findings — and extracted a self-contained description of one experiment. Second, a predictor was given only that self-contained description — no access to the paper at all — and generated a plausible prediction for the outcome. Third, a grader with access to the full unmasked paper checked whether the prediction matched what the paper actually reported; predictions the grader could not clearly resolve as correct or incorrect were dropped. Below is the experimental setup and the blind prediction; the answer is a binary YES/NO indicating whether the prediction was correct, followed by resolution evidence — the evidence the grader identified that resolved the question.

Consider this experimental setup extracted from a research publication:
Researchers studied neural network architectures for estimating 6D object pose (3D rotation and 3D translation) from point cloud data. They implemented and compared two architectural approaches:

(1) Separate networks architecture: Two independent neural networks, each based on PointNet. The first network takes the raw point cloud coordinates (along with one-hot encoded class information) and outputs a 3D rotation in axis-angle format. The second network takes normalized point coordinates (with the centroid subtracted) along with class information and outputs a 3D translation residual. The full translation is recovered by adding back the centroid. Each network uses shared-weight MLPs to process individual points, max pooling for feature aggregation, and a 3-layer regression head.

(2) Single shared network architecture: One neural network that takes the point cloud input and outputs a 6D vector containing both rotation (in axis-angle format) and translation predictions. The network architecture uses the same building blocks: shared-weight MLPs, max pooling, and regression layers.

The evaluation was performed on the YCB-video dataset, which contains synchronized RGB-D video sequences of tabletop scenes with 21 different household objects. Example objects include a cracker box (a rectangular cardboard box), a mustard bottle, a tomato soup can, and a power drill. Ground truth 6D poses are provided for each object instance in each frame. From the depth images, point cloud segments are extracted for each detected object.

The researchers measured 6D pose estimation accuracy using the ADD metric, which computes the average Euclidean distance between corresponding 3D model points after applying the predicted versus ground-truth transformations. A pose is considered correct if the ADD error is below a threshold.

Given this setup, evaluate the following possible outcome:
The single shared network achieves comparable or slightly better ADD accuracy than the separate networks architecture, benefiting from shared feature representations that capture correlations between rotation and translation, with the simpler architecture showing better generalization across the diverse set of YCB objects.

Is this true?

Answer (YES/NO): NO